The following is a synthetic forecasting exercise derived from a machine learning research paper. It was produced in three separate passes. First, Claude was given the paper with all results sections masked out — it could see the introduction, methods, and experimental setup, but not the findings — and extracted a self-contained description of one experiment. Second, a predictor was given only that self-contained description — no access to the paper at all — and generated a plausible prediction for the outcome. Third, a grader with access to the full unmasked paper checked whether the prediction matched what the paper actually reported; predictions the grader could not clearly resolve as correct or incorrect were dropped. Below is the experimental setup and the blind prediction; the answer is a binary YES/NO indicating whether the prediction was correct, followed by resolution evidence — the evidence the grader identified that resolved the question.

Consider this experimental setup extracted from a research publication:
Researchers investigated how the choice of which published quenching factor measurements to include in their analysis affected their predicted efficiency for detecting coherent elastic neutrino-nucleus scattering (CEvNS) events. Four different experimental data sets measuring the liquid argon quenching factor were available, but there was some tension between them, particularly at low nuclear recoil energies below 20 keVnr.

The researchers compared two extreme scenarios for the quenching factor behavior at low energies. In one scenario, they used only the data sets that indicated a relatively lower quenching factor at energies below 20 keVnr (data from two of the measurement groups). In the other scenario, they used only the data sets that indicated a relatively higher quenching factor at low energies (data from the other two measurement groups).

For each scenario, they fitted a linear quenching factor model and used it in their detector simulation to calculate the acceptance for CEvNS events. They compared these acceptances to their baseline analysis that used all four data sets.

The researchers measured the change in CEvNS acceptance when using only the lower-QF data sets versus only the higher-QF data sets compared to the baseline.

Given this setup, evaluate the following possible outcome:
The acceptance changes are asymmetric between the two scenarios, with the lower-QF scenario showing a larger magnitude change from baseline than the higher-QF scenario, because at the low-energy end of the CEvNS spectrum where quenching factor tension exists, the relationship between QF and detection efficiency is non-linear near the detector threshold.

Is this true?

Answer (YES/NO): NO